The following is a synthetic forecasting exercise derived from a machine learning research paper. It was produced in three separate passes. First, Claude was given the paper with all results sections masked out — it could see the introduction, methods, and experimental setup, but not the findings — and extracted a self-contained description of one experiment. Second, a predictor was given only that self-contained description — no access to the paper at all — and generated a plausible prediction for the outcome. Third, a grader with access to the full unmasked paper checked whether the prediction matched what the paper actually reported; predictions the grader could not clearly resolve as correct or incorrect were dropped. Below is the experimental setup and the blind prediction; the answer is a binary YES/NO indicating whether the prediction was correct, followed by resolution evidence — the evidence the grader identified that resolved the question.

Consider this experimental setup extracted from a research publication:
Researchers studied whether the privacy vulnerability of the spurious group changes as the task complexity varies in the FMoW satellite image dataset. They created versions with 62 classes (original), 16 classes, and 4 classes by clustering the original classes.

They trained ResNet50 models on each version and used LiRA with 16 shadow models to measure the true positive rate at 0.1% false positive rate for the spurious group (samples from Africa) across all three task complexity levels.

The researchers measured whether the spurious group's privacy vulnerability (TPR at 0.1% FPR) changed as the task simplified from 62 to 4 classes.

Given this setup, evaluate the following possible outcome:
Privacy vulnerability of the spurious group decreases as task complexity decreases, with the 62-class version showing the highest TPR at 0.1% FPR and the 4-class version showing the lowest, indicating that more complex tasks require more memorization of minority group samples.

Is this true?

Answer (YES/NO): NO